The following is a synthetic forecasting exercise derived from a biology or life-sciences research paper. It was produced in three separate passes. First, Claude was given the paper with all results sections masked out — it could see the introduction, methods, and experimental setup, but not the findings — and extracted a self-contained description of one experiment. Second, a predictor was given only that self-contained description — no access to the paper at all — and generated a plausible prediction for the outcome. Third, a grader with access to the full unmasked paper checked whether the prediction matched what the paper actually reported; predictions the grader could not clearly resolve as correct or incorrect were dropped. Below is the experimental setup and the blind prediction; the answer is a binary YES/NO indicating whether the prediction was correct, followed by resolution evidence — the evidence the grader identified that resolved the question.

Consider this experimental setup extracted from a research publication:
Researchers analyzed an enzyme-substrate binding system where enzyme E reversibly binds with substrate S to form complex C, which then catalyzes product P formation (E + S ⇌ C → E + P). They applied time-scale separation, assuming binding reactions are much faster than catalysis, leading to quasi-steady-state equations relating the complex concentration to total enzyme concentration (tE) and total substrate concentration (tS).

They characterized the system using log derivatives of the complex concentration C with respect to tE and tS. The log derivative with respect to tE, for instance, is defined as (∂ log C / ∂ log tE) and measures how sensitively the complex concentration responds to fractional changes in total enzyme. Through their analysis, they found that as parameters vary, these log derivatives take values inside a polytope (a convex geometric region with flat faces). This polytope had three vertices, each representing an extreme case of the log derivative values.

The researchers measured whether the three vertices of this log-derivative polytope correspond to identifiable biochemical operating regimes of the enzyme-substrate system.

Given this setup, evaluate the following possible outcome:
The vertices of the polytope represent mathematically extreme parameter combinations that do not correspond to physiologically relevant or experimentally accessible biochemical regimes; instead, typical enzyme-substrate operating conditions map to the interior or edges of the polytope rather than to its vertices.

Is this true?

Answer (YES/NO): NO